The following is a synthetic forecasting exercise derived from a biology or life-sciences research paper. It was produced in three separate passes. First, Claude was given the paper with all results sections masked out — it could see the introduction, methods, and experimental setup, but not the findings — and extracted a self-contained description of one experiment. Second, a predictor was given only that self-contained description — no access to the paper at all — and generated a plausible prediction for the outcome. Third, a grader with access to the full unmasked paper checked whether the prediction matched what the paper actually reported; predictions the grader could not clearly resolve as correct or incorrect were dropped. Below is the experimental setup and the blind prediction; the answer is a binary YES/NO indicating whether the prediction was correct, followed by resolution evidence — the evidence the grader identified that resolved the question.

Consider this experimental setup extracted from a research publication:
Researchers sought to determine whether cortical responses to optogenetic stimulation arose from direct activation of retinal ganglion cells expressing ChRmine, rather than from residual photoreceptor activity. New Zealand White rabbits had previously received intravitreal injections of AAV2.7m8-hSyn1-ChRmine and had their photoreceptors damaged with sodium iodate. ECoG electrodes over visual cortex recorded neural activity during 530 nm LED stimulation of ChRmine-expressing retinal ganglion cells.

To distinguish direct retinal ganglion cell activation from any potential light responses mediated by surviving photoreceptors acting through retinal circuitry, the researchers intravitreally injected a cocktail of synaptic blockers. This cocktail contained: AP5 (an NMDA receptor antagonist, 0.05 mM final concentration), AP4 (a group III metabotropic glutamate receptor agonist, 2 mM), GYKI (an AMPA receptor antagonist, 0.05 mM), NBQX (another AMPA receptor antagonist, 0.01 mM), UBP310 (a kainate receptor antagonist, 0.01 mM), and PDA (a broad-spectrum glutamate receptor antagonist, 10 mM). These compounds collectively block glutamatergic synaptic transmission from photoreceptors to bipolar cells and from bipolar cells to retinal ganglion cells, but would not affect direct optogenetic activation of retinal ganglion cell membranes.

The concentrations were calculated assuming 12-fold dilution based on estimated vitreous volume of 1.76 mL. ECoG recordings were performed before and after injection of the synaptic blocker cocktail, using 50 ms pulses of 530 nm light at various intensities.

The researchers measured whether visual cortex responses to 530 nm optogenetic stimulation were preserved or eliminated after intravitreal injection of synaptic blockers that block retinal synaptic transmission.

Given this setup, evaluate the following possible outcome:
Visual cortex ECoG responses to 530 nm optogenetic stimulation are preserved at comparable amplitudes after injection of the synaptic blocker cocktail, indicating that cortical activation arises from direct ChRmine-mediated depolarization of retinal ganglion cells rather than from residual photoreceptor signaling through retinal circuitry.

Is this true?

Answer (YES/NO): YES